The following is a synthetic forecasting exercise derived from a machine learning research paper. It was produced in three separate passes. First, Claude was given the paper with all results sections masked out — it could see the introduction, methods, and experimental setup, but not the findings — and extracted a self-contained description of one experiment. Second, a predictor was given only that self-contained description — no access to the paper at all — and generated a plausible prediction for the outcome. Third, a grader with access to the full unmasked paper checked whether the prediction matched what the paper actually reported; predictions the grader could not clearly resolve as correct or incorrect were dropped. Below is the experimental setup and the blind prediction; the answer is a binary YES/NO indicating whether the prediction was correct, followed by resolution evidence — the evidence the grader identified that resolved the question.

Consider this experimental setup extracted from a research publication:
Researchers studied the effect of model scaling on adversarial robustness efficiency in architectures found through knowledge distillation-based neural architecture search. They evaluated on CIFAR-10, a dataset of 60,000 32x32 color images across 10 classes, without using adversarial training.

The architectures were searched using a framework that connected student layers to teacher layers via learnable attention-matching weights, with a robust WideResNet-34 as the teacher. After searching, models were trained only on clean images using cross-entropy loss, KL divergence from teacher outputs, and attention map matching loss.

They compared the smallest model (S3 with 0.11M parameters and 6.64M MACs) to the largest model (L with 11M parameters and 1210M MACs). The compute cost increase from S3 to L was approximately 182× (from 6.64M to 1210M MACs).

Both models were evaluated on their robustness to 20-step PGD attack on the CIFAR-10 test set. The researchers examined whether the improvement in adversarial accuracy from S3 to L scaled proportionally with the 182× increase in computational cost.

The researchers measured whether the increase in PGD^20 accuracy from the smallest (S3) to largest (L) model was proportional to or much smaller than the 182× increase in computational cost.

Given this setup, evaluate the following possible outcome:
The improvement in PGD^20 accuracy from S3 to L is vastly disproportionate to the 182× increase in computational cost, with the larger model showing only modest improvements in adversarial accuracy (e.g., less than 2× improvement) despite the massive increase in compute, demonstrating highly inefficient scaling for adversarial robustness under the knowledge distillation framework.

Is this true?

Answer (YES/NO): YES